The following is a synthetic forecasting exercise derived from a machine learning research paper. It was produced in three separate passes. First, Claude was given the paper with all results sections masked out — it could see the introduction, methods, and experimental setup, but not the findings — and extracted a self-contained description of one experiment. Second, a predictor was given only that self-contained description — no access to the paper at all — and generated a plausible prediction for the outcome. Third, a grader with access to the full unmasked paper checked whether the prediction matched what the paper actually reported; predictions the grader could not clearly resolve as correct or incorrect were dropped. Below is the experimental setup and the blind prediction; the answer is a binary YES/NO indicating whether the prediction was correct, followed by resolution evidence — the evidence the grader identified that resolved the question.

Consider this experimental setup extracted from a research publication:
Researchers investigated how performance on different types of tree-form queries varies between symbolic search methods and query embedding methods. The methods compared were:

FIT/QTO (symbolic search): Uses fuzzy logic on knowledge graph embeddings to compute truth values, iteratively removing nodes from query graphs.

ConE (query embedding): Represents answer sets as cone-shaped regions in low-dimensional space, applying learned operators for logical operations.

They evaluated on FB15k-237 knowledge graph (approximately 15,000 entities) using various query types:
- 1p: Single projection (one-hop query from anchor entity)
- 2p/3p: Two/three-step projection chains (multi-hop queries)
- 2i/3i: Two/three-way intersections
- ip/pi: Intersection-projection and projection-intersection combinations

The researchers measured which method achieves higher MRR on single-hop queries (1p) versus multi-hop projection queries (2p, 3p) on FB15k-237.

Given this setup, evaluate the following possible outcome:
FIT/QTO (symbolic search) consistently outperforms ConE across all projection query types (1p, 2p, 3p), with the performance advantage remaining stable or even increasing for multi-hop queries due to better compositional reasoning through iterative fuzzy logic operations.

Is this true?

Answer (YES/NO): YES